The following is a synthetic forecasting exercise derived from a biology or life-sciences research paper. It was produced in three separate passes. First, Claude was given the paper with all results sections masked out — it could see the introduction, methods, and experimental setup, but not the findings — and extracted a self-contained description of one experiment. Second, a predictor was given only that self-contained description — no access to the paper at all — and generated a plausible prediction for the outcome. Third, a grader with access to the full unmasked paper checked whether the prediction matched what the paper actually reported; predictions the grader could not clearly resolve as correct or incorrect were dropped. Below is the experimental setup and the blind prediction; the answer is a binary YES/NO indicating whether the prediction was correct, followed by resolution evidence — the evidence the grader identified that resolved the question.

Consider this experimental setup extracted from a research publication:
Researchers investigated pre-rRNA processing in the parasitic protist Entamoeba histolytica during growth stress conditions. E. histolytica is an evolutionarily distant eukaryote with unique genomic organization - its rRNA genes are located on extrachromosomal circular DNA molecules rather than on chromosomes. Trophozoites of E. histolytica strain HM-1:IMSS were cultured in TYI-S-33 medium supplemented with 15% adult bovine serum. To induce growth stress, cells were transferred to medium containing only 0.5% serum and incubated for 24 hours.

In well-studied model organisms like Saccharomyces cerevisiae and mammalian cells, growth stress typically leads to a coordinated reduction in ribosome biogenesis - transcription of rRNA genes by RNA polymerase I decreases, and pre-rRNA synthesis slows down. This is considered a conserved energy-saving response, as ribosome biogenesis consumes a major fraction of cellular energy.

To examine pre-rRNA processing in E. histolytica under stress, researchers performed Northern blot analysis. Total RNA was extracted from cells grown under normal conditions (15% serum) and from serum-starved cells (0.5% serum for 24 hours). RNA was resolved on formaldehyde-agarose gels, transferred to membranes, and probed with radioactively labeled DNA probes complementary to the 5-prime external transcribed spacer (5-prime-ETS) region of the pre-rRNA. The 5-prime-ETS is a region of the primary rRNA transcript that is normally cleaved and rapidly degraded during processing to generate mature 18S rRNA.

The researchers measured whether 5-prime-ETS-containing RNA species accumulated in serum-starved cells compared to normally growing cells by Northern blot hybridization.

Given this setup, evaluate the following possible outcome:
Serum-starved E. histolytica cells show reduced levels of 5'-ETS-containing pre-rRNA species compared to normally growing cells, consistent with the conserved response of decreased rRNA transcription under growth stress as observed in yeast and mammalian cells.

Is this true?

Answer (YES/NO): NO